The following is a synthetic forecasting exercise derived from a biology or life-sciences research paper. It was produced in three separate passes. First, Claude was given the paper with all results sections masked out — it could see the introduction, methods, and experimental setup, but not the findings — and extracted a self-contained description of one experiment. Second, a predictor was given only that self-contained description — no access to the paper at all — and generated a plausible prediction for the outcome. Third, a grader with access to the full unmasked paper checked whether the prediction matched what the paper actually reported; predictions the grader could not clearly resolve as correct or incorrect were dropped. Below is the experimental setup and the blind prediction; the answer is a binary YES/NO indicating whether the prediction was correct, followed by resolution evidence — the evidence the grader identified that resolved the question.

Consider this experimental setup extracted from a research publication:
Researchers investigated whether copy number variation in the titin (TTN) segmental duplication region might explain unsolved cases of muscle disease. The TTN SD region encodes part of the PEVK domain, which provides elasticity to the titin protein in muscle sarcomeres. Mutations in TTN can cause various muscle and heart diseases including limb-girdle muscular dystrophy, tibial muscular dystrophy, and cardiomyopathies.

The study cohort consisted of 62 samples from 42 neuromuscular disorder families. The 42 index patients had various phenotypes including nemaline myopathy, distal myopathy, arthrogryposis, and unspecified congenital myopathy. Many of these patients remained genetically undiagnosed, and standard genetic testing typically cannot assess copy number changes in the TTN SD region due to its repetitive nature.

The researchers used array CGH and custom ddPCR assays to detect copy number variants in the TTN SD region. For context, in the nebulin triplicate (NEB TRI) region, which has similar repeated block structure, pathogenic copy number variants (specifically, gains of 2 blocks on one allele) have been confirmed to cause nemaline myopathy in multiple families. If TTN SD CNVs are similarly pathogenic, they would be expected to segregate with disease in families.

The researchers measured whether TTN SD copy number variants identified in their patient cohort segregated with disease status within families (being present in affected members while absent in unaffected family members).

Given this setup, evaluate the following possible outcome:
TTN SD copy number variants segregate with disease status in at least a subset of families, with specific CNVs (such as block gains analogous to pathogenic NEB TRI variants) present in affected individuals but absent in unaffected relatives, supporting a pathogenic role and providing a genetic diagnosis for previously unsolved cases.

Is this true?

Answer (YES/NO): NO